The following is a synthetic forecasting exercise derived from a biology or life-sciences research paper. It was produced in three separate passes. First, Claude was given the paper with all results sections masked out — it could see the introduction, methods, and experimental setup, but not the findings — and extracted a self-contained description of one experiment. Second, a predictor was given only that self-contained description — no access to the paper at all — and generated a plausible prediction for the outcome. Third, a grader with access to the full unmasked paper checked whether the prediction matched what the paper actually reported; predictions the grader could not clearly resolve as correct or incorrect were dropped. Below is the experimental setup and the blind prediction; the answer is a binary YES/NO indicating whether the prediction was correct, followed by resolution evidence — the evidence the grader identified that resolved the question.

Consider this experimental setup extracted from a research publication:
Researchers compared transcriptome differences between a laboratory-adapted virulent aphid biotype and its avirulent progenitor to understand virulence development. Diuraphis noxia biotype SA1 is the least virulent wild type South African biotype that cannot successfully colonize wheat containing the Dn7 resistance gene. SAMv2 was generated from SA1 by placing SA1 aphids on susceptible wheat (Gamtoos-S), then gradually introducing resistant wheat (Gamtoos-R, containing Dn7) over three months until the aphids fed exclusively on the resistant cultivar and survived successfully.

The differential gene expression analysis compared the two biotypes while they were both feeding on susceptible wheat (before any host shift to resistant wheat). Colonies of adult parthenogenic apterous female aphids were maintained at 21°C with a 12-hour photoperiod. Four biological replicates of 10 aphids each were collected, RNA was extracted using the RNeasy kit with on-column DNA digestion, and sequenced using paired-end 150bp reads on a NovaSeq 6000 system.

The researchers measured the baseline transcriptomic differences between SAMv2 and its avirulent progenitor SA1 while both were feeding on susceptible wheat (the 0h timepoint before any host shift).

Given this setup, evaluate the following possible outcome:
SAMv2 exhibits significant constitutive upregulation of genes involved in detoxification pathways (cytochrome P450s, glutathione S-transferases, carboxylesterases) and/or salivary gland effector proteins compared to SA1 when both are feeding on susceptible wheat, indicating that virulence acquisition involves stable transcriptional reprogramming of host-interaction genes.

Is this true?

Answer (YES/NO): NO